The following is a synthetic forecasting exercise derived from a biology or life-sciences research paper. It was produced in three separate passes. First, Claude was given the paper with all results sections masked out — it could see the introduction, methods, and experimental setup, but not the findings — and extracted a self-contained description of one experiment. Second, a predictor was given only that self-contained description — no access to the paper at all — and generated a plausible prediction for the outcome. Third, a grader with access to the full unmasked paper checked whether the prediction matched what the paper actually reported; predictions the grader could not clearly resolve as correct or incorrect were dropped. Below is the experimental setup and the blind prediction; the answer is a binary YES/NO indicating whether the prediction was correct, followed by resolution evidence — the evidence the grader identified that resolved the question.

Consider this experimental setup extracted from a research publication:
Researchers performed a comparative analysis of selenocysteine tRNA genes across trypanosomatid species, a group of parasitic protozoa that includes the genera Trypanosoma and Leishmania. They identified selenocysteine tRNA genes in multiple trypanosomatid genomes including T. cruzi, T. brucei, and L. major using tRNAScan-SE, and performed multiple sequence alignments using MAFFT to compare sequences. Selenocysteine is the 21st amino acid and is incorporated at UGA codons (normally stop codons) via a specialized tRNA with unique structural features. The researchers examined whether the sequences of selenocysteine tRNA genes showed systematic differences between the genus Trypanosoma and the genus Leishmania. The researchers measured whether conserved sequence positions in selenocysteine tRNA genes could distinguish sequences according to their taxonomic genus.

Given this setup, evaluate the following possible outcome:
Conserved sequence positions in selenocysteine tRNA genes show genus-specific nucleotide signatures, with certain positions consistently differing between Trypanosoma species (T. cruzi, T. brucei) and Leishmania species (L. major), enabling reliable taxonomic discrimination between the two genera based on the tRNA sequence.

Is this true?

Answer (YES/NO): YES